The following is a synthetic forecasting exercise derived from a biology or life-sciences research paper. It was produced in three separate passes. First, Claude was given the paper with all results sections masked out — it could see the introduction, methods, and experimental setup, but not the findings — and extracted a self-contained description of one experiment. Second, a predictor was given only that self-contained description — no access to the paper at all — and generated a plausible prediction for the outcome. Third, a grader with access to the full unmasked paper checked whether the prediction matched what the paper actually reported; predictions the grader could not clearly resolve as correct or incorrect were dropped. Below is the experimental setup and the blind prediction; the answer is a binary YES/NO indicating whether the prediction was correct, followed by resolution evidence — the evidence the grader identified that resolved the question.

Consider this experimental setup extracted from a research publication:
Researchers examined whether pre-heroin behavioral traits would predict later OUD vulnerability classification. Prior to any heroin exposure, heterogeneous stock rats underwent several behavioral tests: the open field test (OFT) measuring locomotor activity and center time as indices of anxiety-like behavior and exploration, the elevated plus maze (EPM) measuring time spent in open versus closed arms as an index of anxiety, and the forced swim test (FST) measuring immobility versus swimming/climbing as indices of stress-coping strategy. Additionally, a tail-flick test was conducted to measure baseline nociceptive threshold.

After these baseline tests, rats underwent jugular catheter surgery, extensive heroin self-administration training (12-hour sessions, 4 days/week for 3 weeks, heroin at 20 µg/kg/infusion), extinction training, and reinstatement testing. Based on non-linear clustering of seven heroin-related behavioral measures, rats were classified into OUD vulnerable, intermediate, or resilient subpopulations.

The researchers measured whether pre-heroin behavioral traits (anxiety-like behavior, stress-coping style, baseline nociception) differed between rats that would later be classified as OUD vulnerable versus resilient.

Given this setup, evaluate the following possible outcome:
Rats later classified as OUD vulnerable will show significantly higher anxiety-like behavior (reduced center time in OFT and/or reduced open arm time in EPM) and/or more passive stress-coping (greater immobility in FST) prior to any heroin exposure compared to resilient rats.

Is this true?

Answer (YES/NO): NO